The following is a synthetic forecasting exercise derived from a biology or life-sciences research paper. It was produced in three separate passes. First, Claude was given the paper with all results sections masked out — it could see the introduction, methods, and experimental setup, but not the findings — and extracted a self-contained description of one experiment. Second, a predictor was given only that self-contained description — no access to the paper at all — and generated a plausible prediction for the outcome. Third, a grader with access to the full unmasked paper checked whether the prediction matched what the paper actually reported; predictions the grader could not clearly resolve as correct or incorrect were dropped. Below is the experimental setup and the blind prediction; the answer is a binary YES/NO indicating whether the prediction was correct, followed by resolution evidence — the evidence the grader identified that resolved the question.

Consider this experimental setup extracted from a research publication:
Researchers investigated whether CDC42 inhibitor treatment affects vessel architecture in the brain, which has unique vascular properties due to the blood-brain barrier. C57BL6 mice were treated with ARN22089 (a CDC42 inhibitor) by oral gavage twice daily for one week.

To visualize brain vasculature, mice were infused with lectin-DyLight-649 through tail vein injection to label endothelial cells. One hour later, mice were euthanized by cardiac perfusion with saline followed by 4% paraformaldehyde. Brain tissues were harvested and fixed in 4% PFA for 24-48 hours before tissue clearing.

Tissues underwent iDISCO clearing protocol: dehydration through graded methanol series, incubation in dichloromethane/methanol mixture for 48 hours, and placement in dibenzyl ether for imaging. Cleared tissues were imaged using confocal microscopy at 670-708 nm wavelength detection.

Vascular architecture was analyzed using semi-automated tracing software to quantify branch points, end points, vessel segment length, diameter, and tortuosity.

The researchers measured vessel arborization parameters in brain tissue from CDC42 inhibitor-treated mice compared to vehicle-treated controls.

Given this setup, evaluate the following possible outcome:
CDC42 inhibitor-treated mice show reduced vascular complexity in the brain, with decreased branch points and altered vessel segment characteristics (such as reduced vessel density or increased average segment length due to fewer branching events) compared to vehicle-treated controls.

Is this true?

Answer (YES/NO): NO